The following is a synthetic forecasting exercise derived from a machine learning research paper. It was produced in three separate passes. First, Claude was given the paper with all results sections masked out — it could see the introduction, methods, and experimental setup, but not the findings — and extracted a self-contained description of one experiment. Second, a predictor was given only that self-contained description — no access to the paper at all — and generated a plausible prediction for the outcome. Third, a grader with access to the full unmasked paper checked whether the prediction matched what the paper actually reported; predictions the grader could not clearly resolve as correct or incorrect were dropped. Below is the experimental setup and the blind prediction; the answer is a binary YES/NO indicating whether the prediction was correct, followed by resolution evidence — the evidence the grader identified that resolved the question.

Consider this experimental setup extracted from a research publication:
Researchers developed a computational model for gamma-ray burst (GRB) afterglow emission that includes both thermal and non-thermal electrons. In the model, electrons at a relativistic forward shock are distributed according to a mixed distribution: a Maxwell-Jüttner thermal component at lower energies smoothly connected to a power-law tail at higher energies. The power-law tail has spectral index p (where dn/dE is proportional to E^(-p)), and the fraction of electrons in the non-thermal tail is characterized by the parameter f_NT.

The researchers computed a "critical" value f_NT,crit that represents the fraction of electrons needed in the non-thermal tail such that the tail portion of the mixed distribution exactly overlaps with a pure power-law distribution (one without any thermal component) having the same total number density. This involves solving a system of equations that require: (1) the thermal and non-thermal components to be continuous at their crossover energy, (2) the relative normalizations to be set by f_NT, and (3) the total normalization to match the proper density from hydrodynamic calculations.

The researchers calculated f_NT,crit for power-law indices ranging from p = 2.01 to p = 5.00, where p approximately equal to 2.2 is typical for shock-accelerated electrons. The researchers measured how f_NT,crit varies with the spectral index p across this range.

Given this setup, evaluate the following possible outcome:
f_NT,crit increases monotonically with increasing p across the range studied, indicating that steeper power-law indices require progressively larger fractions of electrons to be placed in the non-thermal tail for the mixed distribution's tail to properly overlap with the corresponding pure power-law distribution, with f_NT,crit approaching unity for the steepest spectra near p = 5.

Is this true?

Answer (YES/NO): NO